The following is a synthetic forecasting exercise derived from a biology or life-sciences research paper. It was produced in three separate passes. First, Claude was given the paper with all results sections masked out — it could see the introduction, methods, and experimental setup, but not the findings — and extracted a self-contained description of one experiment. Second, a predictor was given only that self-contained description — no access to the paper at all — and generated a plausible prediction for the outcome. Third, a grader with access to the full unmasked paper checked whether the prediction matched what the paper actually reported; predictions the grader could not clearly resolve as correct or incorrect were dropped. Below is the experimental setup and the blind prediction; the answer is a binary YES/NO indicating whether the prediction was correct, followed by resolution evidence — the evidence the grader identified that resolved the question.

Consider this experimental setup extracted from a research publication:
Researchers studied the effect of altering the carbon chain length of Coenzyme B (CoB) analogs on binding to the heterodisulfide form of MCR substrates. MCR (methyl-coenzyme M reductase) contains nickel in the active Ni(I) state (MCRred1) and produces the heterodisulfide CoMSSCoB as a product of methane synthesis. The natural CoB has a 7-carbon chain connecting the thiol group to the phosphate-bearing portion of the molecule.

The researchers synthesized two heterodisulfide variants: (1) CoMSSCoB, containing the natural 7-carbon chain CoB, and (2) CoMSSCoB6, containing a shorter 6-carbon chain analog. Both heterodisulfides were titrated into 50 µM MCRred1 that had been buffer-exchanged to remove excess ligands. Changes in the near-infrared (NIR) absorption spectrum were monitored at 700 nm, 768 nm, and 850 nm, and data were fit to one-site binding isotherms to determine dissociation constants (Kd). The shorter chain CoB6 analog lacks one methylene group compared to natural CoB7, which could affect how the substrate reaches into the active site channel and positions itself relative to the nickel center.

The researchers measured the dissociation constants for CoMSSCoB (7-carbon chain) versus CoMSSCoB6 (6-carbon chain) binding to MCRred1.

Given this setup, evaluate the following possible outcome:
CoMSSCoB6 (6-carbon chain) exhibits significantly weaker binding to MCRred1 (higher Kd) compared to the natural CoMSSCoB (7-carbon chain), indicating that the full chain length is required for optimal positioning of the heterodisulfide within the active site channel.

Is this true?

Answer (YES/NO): YES